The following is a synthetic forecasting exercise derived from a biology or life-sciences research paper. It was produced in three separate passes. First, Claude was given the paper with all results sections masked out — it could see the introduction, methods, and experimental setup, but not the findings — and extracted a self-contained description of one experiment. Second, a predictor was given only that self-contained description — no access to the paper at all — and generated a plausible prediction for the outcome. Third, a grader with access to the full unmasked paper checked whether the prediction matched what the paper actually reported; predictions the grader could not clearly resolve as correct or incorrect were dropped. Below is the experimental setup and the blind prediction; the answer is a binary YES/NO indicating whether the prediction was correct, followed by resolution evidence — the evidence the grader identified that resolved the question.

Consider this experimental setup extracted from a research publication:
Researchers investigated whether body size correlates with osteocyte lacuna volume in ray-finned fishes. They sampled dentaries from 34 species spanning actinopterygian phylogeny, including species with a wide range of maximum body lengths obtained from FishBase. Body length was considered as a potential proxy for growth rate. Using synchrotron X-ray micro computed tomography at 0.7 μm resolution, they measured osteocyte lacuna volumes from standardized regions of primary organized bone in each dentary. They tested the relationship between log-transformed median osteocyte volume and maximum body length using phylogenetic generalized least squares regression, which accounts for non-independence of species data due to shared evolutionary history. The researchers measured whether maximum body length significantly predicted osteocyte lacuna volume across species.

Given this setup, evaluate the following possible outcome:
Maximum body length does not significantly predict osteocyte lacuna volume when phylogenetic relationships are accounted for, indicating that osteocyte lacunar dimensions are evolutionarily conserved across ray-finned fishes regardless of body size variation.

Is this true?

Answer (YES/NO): NO